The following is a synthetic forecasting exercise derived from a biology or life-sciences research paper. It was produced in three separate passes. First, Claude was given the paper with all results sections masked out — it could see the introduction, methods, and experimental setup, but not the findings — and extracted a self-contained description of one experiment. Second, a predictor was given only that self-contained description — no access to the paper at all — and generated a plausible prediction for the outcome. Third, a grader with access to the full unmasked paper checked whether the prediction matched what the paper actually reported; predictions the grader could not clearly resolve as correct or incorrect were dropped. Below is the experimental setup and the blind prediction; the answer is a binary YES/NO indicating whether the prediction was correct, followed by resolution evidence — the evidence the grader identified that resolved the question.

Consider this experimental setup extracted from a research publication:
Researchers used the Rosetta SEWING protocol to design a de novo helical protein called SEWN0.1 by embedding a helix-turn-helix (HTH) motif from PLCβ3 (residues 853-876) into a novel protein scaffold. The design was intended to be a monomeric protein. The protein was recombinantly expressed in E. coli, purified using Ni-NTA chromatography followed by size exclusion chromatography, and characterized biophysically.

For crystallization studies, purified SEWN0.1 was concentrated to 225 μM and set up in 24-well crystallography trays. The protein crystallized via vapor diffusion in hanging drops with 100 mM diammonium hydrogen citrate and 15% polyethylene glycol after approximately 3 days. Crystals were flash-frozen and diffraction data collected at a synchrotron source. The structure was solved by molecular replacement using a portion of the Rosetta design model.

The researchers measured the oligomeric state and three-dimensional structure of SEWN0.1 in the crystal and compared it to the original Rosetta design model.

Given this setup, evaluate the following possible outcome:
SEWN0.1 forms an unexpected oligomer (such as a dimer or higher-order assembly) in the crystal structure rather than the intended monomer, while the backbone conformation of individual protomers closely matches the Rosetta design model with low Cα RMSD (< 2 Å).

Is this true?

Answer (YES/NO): NO